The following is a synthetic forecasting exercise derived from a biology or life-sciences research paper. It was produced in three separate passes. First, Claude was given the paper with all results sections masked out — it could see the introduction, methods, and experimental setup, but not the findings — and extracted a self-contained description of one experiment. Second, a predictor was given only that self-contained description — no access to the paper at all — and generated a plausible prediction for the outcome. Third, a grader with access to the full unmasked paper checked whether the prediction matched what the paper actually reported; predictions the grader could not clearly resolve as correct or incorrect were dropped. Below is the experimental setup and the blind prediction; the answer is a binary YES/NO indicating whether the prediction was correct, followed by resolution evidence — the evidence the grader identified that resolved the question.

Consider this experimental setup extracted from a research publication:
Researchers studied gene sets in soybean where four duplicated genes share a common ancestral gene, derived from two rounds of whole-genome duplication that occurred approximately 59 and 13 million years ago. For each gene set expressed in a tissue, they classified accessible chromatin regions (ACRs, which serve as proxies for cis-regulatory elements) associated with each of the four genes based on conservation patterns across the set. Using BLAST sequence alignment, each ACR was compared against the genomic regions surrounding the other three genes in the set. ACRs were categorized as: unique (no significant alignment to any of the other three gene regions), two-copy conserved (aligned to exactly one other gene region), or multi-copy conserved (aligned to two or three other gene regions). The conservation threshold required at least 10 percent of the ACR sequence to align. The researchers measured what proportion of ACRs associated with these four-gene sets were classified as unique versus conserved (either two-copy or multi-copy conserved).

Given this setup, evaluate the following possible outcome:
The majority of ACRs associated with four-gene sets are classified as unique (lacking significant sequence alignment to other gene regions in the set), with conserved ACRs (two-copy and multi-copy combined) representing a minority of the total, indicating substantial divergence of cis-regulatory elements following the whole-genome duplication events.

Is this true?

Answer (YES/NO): NO